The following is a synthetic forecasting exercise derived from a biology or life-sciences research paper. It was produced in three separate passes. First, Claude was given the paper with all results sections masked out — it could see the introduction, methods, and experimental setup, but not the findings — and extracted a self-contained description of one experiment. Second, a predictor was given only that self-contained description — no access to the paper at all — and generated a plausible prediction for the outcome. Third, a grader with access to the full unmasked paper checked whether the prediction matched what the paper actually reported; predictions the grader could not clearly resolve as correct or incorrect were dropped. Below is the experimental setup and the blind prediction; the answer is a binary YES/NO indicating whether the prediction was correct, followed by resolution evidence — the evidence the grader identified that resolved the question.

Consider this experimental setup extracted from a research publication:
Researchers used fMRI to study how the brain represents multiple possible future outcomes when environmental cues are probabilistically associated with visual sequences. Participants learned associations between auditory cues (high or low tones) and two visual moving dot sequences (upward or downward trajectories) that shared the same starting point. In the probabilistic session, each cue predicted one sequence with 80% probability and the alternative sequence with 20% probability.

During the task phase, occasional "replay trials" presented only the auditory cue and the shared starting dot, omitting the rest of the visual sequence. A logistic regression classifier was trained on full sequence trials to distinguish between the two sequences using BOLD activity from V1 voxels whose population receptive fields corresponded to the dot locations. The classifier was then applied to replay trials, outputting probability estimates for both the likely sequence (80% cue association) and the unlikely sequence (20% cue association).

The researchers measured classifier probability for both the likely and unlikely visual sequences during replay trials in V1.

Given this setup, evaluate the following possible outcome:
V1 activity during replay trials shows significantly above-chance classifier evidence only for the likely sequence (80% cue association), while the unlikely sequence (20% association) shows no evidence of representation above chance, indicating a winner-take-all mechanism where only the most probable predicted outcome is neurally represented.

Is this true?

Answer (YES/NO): NO